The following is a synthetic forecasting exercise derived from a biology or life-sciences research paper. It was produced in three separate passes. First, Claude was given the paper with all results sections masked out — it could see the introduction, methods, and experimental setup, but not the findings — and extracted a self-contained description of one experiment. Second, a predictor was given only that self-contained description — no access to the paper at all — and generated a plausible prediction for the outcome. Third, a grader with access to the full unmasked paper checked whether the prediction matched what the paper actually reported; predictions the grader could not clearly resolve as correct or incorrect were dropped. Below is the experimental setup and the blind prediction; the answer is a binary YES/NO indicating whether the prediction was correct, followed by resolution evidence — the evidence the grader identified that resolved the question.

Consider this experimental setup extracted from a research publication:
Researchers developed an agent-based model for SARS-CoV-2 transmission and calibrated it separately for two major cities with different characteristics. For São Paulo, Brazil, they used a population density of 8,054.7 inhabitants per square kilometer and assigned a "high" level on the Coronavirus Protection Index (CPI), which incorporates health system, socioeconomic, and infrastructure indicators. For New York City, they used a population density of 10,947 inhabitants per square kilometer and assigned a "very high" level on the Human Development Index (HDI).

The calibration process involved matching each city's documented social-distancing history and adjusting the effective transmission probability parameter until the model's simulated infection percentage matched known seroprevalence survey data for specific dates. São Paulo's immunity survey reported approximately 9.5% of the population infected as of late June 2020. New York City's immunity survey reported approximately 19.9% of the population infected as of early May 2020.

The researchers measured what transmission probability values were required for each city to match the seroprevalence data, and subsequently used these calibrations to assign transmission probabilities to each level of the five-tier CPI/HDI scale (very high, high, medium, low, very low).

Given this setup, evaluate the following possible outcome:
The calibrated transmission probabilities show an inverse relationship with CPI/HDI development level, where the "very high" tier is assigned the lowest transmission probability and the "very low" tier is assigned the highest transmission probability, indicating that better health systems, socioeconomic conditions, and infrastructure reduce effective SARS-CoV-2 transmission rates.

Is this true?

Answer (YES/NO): YES